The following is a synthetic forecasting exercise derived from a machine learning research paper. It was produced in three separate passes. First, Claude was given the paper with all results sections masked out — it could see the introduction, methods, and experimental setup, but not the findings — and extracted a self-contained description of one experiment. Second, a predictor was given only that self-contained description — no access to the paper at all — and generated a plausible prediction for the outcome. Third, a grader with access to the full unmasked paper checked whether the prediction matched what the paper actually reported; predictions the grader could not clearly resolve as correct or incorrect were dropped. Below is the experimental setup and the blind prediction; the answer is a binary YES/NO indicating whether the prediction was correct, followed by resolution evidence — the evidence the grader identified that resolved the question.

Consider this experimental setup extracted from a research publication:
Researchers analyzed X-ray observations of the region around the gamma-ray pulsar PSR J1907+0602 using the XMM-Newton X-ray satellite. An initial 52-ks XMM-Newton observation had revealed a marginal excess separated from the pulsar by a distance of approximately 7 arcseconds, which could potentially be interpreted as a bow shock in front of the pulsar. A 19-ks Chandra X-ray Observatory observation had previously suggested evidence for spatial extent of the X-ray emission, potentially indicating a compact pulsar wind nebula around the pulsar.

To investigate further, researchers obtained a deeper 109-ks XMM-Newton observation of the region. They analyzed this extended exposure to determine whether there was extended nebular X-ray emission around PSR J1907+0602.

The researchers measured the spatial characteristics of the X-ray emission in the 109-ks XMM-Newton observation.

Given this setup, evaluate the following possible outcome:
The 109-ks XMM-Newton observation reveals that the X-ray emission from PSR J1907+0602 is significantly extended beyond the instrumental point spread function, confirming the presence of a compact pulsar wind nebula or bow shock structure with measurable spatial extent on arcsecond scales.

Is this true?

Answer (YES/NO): NO